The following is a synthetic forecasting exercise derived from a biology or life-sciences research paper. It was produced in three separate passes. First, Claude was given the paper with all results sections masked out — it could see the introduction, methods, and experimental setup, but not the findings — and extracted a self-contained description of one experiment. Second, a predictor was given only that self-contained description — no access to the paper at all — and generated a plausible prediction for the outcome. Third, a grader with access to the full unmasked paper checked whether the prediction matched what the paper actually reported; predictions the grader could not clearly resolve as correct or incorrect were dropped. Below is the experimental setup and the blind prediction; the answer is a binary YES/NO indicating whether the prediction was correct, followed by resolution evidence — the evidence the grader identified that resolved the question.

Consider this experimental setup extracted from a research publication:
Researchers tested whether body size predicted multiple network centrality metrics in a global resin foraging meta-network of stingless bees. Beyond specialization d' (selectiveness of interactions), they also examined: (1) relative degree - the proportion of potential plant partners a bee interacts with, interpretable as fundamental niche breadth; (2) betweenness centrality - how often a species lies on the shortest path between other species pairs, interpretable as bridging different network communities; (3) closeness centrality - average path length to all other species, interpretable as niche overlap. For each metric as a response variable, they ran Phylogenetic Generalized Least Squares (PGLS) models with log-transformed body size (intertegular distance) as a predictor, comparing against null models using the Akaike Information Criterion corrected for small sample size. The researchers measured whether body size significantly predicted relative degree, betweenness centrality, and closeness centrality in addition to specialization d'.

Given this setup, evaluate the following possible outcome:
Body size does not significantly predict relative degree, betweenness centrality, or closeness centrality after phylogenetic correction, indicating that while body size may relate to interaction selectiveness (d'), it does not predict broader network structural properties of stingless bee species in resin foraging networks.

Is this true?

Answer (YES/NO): YES